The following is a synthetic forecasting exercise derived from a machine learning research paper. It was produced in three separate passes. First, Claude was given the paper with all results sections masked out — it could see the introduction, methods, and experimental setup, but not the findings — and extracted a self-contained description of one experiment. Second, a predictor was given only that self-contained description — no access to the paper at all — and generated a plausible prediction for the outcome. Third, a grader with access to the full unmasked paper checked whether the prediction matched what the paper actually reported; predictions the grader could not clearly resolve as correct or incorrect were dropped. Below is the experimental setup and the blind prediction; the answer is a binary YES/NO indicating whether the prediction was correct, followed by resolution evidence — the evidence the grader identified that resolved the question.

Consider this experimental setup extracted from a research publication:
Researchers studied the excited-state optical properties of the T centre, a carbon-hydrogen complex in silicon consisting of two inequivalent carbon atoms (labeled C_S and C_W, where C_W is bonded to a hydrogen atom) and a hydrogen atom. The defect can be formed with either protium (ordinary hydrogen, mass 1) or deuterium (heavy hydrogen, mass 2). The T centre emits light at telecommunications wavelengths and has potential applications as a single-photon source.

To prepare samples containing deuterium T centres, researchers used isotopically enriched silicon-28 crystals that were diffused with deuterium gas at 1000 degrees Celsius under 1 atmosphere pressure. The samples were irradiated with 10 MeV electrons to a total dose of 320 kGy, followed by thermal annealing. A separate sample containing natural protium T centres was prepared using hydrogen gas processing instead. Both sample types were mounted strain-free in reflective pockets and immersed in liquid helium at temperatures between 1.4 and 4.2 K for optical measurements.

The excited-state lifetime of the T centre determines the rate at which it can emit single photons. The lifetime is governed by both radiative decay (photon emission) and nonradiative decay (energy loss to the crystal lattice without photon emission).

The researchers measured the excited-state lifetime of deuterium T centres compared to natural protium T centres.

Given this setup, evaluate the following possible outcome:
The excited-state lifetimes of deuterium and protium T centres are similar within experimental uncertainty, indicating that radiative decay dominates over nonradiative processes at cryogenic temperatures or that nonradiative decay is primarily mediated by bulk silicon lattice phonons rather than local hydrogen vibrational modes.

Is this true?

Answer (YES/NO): NO